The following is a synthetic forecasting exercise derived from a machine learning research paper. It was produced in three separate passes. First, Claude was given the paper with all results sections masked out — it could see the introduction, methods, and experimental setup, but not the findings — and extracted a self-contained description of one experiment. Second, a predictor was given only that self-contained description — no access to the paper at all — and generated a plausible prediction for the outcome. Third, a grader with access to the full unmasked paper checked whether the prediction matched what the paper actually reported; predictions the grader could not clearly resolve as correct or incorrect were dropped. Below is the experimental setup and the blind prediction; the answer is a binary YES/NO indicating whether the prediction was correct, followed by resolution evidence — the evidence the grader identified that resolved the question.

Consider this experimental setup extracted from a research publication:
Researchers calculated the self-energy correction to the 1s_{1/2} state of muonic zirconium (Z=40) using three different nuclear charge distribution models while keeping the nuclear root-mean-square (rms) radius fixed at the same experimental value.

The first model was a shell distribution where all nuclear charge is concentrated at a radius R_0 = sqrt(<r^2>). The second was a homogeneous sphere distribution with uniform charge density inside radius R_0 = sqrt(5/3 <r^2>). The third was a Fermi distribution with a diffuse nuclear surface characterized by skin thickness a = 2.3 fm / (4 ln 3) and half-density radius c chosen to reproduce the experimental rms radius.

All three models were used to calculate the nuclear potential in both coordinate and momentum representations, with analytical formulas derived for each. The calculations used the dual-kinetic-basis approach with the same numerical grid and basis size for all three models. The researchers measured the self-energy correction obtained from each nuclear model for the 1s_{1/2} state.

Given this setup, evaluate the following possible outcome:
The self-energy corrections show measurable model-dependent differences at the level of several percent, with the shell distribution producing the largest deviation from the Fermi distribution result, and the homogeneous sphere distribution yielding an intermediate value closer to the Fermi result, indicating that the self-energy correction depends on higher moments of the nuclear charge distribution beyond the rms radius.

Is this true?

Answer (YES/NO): NO